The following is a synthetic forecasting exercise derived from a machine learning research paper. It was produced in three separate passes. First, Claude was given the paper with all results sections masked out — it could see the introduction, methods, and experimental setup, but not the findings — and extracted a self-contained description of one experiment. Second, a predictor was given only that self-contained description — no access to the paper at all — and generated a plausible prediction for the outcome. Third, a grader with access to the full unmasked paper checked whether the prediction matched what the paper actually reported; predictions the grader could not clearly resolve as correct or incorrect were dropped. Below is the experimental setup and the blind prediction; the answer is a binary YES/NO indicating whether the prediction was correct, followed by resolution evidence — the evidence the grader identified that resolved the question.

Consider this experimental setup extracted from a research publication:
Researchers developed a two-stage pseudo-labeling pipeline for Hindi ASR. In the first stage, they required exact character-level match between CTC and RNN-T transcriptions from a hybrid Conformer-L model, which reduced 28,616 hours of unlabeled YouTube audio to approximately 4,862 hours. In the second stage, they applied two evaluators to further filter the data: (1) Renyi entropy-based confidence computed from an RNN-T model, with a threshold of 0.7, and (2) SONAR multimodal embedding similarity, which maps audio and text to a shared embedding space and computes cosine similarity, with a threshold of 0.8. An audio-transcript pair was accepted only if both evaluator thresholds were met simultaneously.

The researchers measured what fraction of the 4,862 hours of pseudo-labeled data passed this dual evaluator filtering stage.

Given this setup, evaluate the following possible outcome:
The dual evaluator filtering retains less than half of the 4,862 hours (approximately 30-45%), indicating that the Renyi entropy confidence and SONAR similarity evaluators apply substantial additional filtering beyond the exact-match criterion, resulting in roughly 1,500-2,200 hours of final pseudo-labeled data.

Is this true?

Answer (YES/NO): YES